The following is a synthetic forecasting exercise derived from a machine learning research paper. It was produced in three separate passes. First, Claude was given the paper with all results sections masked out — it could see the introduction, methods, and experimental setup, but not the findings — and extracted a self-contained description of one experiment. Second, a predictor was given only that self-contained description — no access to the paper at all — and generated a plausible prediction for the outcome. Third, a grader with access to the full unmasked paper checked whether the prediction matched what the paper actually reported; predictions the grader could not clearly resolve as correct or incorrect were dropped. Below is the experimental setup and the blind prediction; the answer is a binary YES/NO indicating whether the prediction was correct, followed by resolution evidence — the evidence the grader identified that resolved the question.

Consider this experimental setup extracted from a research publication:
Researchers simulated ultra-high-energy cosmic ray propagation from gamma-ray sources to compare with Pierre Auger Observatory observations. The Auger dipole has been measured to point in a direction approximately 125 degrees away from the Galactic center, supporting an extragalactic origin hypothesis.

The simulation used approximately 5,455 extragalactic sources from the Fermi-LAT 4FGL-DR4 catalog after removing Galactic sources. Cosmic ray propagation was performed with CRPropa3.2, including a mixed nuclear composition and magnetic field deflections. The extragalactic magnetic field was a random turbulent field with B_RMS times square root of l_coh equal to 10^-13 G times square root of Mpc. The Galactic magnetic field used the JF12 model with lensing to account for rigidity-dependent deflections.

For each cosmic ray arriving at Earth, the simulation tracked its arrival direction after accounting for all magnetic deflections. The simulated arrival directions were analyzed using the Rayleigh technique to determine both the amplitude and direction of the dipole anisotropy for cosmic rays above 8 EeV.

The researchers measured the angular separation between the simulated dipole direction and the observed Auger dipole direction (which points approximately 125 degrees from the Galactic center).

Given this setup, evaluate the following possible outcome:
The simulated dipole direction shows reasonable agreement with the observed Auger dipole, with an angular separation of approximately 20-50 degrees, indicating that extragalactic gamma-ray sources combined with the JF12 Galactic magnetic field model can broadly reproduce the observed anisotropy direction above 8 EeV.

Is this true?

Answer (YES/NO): NO